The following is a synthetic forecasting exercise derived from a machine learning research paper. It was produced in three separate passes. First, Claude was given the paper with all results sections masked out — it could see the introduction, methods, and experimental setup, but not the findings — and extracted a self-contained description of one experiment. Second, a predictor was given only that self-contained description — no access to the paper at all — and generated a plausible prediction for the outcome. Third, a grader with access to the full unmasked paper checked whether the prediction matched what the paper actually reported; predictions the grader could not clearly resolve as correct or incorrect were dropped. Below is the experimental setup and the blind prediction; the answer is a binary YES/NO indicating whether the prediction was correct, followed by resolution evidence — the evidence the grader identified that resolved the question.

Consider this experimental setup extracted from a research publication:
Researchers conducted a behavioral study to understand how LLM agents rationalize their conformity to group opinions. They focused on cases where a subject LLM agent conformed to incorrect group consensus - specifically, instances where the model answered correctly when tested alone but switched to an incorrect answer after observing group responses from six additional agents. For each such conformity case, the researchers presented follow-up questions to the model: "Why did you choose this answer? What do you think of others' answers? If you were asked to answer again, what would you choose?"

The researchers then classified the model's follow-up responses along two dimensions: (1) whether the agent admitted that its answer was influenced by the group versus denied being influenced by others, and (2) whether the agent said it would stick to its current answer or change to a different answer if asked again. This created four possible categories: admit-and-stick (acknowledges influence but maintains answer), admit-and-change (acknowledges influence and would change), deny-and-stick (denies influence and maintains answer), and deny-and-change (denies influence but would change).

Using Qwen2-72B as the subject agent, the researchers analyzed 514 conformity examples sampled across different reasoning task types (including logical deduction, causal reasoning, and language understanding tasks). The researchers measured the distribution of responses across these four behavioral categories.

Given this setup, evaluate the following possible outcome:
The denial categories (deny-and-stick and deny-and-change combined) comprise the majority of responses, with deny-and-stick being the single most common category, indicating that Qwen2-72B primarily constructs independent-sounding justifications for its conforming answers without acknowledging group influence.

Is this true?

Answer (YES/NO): YES